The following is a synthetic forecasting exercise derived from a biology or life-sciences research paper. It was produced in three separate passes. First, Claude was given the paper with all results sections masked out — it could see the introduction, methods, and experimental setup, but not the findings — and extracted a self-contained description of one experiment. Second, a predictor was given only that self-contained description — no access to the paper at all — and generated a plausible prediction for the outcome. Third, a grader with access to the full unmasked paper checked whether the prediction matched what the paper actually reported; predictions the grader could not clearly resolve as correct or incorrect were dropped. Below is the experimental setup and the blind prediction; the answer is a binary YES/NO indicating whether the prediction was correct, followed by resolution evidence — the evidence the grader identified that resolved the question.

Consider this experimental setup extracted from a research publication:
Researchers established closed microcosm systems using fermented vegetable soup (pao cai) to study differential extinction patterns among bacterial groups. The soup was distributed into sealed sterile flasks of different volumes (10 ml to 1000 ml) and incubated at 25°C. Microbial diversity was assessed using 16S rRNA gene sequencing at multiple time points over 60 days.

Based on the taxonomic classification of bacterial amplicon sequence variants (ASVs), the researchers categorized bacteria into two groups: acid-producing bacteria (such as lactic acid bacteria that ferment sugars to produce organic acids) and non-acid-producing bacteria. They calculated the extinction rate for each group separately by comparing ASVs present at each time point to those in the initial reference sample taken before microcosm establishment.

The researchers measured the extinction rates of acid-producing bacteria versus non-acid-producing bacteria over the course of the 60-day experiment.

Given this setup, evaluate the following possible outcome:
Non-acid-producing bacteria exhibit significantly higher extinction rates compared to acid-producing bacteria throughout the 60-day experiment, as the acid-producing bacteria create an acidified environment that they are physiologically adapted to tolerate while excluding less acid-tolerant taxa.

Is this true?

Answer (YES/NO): YES